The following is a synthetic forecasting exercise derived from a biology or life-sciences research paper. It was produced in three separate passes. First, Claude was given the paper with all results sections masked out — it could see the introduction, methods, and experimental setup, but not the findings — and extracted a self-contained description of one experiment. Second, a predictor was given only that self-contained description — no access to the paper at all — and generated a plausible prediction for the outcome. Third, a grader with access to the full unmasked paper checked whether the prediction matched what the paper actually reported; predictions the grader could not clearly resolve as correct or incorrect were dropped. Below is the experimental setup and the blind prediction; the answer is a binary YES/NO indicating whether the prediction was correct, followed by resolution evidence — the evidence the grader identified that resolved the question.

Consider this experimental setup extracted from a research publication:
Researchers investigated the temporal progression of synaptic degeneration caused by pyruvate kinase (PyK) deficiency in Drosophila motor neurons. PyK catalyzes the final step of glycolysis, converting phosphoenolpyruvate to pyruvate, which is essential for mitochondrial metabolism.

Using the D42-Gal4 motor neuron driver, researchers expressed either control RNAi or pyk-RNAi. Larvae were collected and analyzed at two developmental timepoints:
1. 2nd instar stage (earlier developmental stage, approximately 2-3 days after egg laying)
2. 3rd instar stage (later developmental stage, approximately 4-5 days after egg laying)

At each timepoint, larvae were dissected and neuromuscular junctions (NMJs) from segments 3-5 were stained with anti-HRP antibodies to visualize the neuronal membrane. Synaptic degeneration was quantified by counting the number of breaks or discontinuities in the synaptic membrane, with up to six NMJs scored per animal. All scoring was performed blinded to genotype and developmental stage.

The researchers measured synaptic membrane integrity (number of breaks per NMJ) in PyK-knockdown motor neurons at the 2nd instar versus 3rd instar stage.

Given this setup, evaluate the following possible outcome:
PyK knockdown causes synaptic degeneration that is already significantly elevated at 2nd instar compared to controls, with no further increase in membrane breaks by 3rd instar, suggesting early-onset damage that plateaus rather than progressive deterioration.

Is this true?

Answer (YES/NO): NO